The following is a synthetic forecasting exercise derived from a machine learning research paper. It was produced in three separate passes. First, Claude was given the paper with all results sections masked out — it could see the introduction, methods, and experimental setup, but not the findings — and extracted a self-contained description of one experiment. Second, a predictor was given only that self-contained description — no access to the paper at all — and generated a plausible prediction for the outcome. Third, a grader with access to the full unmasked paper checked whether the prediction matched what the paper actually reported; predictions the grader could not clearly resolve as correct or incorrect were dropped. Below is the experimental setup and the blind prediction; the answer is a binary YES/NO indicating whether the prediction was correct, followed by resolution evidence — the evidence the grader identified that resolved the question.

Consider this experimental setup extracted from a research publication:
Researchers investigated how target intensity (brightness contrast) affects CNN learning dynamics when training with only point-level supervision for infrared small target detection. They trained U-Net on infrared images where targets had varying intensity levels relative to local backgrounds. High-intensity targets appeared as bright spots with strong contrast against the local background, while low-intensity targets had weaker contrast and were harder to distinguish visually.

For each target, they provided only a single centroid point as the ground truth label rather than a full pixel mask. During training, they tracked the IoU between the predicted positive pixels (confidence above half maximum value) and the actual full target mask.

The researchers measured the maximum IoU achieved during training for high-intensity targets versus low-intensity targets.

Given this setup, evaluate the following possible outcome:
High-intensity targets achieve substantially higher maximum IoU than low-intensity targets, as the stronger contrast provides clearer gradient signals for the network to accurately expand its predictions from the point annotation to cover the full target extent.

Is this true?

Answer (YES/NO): YES